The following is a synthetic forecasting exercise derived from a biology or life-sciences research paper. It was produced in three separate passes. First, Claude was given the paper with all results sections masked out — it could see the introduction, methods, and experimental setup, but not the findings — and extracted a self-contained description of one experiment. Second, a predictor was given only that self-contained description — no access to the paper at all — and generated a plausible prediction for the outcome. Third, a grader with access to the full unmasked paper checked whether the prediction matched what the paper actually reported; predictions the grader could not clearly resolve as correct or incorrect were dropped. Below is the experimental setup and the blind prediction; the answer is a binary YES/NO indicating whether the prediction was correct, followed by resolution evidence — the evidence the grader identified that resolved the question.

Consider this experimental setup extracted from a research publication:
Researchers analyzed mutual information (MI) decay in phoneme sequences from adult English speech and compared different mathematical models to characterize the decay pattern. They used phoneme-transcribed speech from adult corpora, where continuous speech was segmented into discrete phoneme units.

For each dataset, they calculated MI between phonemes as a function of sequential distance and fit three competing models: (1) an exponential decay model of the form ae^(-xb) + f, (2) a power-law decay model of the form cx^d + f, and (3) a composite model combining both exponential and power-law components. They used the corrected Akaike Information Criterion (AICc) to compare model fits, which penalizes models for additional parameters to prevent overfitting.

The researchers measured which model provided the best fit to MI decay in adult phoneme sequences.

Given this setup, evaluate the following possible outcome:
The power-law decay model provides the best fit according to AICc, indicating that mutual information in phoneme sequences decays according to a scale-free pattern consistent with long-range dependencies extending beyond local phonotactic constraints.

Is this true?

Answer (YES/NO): NO